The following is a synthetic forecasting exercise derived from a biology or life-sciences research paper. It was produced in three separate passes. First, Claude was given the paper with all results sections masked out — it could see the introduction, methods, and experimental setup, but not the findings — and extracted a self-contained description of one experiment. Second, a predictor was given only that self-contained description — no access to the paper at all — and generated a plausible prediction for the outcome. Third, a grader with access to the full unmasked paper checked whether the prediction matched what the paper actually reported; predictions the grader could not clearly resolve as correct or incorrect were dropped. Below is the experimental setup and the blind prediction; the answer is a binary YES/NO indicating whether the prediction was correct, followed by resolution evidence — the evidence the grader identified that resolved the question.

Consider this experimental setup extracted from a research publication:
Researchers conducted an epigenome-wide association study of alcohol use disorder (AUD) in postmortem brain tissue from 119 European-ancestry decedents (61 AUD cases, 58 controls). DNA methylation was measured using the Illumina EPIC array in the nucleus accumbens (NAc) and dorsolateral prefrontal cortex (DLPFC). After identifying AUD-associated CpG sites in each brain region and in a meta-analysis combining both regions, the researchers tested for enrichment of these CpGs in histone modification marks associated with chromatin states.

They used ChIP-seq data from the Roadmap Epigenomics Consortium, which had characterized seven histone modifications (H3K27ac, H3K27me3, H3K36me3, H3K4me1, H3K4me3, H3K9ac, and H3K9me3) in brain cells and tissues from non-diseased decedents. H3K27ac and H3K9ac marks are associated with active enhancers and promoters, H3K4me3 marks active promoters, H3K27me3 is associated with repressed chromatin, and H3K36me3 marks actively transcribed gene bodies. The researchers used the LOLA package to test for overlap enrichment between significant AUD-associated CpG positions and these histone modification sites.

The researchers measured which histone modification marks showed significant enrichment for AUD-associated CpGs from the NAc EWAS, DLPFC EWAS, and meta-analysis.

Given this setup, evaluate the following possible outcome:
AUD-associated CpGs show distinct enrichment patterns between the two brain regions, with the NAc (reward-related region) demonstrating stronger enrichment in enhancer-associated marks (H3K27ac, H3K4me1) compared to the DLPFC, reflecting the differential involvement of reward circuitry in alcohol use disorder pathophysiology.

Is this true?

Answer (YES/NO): NO